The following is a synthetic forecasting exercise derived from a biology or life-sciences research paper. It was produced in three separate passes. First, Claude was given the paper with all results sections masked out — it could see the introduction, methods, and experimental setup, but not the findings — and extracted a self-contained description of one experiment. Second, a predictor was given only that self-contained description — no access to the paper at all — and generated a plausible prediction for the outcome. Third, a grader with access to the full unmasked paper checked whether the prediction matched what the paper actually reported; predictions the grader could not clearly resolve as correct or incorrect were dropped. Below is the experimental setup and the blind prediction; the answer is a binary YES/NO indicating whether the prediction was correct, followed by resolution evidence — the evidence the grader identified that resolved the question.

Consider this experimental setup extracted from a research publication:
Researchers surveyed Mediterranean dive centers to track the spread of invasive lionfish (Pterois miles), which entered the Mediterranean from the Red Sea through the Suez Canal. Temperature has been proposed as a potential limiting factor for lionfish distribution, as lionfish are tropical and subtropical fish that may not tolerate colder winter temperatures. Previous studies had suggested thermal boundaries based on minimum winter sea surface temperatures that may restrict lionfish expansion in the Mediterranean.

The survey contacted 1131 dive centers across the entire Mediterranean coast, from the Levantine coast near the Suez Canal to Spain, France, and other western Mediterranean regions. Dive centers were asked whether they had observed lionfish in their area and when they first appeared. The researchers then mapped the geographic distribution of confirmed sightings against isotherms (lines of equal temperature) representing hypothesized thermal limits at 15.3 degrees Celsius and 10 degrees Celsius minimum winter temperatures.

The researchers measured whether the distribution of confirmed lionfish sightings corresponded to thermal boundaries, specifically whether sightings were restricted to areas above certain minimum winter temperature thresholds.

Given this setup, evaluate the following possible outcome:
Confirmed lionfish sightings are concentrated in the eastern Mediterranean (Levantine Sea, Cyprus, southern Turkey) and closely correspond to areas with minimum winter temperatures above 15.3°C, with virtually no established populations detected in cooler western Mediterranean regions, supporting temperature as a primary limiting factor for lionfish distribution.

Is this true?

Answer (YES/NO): NO